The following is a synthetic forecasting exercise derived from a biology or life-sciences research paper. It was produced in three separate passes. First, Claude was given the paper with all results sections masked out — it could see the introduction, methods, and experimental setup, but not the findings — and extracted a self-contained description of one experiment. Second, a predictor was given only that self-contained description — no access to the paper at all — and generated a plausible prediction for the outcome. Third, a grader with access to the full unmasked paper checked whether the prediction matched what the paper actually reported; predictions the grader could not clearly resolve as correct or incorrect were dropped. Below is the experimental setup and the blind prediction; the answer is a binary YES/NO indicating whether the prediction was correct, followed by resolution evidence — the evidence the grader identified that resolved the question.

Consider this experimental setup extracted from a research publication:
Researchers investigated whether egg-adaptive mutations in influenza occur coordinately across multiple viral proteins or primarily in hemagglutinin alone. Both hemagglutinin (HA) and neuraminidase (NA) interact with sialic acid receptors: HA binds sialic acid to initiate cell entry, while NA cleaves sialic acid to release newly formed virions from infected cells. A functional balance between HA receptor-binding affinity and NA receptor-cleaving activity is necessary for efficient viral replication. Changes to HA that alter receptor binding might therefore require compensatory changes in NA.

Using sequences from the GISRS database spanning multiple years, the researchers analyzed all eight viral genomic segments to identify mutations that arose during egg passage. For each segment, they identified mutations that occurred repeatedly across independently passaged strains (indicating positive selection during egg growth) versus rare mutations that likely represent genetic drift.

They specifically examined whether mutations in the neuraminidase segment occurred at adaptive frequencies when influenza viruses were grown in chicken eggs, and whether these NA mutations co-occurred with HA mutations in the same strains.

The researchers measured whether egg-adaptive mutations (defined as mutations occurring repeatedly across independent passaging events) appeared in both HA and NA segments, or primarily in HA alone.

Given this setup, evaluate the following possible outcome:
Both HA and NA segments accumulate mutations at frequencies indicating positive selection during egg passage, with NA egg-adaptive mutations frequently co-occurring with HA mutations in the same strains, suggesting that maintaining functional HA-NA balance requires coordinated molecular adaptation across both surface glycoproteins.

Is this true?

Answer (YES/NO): NO